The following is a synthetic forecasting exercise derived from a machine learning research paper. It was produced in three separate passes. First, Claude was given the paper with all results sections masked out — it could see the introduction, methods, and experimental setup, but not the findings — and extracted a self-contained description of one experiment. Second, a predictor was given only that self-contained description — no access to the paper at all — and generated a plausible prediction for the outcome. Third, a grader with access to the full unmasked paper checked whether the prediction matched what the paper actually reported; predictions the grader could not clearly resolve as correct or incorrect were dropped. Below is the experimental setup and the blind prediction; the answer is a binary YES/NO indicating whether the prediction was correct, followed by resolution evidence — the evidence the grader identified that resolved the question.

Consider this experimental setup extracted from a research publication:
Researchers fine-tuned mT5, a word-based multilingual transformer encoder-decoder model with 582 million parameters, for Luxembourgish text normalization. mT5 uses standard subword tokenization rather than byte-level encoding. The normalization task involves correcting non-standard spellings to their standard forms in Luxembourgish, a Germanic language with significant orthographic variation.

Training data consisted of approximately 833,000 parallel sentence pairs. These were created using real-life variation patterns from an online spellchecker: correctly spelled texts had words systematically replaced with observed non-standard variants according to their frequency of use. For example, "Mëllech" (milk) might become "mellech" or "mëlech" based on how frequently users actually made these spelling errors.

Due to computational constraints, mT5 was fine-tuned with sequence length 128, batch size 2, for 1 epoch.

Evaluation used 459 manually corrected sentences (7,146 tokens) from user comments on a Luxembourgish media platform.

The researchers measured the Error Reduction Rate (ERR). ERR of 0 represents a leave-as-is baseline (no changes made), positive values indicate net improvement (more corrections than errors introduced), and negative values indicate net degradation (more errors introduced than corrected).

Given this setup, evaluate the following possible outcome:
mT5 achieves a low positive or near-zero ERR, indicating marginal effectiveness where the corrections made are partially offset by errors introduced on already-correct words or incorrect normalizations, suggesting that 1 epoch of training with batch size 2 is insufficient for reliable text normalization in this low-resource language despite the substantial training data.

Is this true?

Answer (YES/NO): NO